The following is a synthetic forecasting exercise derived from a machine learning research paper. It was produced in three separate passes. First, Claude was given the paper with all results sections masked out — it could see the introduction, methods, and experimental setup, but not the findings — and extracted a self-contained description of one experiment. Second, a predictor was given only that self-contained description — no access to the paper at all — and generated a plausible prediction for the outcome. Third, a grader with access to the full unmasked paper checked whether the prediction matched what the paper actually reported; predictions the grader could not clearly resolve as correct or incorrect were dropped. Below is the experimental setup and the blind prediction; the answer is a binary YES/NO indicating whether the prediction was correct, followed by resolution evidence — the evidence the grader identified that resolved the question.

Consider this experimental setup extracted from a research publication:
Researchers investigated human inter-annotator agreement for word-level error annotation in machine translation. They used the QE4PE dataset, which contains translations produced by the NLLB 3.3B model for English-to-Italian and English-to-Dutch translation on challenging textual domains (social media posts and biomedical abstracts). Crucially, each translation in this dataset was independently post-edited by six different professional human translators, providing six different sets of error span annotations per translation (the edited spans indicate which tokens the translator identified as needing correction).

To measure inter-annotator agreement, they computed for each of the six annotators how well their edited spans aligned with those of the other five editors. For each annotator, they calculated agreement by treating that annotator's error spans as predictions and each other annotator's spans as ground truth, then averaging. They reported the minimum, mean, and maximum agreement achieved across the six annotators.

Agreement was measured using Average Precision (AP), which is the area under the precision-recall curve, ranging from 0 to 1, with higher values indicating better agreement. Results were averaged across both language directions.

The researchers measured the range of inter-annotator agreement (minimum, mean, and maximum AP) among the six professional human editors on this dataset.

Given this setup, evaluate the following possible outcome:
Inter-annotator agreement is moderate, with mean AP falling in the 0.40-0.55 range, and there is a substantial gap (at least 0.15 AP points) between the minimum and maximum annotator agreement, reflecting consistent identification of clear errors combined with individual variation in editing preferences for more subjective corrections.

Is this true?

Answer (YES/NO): NO